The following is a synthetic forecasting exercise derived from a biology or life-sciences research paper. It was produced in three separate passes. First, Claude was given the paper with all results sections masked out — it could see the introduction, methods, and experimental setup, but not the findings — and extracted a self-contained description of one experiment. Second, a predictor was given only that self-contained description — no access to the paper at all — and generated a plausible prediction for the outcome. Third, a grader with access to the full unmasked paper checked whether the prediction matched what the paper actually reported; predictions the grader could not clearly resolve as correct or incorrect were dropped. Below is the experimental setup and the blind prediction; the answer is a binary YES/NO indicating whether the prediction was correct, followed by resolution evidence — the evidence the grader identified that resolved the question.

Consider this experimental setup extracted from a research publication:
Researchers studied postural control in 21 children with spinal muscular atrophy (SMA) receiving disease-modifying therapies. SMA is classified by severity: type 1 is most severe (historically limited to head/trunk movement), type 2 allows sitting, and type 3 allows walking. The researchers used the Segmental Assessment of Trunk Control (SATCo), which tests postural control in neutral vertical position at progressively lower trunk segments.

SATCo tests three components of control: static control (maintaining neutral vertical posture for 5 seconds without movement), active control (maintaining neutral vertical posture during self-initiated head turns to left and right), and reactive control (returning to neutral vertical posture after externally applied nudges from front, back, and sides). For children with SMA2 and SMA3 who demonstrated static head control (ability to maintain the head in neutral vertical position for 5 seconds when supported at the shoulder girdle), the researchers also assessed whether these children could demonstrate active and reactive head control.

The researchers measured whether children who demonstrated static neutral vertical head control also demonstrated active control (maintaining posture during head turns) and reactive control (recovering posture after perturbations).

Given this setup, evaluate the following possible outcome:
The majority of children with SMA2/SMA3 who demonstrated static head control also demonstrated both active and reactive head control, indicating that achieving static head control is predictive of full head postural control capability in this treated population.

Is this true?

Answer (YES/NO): NO